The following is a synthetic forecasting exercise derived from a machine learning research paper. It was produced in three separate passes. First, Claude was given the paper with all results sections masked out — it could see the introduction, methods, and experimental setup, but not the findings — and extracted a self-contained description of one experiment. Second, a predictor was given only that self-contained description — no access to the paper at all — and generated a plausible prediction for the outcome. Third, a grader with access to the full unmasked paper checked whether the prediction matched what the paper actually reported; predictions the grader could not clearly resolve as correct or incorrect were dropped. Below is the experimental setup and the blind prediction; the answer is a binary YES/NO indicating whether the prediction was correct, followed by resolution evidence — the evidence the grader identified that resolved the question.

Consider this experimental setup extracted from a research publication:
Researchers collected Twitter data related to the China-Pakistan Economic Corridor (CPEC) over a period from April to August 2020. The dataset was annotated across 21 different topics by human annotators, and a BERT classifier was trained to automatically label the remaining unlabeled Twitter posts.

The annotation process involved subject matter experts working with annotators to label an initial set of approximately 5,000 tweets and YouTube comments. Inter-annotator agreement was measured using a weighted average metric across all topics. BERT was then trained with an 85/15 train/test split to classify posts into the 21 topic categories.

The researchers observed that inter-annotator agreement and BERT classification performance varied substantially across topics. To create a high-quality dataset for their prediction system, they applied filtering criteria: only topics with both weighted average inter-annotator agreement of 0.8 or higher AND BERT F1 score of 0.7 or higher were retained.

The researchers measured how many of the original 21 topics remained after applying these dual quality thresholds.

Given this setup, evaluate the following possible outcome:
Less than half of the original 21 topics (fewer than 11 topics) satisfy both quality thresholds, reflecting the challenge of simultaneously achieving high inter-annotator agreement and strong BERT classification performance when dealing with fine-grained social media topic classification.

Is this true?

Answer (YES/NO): YES